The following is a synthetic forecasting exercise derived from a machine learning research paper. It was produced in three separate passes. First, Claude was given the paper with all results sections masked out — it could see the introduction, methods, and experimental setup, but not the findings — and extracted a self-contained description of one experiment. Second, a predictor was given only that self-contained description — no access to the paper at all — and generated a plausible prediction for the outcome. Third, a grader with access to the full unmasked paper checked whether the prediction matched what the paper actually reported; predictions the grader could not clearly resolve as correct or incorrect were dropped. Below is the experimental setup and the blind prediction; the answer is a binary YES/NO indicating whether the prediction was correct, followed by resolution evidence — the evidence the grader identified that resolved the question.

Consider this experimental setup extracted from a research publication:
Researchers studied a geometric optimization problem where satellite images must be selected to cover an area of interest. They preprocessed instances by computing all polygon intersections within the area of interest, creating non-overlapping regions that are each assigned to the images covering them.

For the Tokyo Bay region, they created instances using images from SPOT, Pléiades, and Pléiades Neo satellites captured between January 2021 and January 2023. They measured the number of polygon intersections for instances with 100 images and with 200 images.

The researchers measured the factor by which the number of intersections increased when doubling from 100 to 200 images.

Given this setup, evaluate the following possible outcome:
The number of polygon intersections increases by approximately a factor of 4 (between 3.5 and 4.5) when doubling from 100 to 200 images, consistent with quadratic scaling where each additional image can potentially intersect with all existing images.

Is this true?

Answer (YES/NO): NO